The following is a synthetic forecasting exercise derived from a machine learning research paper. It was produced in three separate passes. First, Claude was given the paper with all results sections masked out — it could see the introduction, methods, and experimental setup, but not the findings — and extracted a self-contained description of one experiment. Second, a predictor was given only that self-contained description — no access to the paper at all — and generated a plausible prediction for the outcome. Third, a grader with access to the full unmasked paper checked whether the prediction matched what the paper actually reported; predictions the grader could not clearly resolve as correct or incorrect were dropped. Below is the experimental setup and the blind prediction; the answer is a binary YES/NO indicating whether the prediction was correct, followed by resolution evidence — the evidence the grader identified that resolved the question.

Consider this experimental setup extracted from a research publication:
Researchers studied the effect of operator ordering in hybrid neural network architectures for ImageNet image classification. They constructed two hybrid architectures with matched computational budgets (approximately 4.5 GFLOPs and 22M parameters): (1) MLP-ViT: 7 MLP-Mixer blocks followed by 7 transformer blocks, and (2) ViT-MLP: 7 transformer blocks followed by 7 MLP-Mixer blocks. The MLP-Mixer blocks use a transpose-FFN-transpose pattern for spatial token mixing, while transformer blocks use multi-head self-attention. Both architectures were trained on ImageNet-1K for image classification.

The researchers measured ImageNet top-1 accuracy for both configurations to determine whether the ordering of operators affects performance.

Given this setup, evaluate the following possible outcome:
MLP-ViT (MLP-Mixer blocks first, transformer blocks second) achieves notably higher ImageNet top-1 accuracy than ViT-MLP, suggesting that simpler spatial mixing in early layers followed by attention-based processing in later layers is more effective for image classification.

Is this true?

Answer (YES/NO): YES